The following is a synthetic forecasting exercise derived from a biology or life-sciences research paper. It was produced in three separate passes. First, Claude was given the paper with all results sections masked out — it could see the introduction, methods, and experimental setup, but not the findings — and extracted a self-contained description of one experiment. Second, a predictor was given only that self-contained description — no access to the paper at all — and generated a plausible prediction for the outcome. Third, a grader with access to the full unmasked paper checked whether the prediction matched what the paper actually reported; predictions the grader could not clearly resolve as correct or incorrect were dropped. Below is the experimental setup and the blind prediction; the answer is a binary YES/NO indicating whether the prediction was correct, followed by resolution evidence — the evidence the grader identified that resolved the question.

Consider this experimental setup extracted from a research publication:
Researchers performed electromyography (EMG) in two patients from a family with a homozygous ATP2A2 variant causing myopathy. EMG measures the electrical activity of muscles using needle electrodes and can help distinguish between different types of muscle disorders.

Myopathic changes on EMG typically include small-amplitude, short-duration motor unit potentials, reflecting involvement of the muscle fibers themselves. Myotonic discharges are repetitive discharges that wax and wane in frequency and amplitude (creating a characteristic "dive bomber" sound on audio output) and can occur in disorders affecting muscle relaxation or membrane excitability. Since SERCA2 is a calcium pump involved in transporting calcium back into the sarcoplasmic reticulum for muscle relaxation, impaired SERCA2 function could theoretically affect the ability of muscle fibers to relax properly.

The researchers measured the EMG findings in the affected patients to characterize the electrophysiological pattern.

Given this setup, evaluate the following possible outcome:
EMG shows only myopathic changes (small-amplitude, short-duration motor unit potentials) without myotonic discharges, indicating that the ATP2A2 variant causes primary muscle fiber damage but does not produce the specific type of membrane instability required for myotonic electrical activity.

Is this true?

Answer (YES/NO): NO